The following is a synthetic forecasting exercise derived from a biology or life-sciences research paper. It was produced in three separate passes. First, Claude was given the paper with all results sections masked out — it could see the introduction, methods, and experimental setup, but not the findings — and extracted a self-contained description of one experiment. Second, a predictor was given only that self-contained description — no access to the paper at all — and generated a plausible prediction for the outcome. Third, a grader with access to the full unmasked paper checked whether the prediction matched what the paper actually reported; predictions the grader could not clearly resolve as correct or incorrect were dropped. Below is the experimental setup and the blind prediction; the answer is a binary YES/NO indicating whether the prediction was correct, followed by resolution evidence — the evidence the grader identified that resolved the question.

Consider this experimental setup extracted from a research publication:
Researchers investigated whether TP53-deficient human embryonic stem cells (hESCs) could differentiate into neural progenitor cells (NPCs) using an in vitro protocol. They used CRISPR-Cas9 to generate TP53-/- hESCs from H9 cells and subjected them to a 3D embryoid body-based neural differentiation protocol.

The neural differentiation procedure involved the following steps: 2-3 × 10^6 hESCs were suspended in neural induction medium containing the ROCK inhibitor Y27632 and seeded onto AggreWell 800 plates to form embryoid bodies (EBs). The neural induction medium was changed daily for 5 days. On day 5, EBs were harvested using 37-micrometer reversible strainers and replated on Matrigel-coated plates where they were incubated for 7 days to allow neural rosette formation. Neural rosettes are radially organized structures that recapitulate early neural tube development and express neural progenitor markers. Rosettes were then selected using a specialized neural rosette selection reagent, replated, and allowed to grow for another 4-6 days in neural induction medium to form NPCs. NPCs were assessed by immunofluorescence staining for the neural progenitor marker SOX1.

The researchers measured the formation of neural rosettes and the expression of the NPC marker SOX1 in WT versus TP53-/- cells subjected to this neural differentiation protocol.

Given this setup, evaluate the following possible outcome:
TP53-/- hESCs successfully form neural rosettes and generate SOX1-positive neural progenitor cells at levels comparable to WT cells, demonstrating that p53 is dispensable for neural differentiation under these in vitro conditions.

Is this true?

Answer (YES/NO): NO